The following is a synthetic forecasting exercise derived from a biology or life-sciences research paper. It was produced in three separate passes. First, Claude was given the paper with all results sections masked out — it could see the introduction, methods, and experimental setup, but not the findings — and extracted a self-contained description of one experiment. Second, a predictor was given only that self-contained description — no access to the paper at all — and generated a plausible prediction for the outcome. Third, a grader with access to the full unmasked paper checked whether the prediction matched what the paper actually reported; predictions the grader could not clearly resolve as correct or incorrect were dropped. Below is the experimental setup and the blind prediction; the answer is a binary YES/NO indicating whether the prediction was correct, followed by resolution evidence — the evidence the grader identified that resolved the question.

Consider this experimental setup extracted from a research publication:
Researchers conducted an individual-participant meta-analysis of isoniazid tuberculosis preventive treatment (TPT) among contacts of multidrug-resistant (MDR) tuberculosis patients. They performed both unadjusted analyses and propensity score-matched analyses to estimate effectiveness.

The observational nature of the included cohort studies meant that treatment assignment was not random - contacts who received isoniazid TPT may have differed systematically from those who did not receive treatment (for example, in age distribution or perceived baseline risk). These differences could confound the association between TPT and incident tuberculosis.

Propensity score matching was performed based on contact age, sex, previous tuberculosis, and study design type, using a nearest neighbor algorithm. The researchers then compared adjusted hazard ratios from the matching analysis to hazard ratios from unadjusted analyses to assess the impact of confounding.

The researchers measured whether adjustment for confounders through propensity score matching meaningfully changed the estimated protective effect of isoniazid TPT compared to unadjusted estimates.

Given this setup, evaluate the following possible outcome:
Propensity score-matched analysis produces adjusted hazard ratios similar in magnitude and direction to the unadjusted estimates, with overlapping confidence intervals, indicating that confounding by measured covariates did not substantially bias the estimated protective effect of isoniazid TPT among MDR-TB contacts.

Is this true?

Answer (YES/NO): YES